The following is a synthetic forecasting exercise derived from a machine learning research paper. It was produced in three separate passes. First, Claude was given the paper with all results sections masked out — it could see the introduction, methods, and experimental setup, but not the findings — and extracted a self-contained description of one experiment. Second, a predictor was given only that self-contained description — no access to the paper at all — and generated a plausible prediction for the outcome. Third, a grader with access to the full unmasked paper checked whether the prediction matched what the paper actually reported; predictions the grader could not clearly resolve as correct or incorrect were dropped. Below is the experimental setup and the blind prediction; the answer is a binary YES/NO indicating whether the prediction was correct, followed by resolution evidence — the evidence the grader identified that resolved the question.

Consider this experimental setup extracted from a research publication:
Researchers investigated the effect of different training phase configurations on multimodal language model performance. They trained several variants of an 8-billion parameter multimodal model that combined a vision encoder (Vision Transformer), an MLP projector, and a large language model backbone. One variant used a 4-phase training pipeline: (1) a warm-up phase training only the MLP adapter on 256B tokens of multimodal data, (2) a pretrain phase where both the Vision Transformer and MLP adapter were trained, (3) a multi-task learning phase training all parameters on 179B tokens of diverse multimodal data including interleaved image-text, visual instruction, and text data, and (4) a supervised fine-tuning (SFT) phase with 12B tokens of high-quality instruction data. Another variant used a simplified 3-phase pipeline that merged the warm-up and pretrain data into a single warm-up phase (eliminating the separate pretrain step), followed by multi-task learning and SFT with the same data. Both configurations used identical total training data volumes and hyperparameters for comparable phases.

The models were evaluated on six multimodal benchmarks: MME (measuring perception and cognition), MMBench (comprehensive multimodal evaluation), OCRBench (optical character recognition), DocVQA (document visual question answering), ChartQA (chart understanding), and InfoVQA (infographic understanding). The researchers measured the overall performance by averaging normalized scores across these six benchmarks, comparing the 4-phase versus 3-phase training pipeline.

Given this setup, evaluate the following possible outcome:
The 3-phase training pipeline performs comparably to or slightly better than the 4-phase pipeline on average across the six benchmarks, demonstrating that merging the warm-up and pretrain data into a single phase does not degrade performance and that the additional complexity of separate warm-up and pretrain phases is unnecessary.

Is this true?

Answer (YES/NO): YES